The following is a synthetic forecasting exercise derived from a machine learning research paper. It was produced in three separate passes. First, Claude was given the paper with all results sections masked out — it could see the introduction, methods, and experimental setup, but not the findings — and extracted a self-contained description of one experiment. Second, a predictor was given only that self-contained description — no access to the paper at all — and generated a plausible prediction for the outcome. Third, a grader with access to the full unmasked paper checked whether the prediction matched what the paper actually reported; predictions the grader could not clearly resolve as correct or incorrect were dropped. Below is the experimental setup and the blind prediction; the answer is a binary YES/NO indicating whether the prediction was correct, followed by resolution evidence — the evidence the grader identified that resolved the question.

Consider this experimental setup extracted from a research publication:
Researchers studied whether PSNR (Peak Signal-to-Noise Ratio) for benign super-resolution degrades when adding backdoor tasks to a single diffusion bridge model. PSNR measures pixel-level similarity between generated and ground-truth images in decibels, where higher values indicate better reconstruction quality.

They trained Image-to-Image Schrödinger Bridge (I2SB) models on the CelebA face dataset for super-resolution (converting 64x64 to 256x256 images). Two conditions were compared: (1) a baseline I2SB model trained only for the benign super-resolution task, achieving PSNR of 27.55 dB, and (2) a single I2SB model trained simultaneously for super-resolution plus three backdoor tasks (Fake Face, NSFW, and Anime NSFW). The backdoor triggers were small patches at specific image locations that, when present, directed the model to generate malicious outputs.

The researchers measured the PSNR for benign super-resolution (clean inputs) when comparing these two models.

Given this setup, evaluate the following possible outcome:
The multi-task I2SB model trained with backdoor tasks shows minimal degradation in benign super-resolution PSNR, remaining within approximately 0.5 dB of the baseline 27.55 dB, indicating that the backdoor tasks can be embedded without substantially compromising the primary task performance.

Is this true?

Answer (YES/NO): NO